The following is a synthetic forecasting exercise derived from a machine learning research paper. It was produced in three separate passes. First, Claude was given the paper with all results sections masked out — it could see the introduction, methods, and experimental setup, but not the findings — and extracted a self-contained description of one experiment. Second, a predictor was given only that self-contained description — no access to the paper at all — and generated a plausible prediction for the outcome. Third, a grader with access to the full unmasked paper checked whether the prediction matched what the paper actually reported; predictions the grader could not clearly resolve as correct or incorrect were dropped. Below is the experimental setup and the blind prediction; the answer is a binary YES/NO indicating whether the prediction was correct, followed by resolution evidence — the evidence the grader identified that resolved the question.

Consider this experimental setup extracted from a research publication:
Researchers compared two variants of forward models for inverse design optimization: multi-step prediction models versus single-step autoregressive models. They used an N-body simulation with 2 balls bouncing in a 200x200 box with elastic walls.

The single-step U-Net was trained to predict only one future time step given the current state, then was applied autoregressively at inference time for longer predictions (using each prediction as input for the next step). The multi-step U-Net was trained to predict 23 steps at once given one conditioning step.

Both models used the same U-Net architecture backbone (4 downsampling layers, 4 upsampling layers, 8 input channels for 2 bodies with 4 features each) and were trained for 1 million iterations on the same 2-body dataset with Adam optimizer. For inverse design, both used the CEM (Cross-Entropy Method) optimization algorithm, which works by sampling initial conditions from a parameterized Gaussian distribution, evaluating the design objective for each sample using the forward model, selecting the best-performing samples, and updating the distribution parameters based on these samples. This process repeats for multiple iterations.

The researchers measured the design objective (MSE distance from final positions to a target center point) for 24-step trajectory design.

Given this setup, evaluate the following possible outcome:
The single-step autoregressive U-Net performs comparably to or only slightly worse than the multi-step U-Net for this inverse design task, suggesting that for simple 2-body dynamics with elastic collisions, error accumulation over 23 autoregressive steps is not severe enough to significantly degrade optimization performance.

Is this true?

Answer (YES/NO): NO